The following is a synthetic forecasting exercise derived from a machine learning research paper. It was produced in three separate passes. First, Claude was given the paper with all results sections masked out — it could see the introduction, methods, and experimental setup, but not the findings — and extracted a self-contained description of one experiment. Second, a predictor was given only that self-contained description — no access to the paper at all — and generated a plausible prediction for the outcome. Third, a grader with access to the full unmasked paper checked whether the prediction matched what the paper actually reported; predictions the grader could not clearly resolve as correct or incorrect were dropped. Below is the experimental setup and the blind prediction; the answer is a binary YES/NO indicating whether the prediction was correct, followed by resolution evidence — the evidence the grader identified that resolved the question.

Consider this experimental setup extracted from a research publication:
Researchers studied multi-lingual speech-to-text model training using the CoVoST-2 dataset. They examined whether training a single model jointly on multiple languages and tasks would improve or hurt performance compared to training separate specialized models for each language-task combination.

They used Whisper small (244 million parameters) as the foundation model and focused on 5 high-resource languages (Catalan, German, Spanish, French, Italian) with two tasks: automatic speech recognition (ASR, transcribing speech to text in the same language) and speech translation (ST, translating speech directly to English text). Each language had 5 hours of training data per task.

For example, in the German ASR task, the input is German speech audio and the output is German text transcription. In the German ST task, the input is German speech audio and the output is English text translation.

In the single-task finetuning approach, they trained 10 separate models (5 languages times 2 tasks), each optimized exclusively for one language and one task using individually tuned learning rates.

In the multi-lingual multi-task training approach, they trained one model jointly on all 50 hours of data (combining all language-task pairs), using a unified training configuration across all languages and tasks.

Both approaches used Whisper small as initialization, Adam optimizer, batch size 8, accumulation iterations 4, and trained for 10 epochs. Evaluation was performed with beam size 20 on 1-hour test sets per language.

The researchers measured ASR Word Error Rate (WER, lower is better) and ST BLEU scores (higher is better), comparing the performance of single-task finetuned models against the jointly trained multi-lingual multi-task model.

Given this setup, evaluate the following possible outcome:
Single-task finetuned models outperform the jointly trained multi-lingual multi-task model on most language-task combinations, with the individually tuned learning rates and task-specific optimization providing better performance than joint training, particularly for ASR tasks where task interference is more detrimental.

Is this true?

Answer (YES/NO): YES